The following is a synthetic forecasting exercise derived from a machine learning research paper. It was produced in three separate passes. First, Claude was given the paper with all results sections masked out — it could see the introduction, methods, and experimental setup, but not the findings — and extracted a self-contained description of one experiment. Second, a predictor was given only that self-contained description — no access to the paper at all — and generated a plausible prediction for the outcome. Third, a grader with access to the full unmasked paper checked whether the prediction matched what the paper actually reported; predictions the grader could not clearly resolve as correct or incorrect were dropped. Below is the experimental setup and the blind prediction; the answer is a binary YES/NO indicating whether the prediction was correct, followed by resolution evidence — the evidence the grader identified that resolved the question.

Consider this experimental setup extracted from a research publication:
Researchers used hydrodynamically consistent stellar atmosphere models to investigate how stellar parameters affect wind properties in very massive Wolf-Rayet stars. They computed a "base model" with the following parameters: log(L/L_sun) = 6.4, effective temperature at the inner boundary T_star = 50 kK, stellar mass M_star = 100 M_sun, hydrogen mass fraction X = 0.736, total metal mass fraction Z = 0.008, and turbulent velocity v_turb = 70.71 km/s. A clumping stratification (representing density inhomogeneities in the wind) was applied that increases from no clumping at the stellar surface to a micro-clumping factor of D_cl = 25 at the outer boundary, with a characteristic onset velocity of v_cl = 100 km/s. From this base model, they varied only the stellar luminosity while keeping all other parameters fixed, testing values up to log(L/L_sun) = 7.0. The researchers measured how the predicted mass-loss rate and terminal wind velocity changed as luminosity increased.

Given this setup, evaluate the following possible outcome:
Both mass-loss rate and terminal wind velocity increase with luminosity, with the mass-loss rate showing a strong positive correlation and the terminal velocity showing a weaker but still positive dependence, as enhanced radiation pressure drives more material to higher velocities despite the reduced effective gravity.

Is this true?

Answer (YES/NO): NO